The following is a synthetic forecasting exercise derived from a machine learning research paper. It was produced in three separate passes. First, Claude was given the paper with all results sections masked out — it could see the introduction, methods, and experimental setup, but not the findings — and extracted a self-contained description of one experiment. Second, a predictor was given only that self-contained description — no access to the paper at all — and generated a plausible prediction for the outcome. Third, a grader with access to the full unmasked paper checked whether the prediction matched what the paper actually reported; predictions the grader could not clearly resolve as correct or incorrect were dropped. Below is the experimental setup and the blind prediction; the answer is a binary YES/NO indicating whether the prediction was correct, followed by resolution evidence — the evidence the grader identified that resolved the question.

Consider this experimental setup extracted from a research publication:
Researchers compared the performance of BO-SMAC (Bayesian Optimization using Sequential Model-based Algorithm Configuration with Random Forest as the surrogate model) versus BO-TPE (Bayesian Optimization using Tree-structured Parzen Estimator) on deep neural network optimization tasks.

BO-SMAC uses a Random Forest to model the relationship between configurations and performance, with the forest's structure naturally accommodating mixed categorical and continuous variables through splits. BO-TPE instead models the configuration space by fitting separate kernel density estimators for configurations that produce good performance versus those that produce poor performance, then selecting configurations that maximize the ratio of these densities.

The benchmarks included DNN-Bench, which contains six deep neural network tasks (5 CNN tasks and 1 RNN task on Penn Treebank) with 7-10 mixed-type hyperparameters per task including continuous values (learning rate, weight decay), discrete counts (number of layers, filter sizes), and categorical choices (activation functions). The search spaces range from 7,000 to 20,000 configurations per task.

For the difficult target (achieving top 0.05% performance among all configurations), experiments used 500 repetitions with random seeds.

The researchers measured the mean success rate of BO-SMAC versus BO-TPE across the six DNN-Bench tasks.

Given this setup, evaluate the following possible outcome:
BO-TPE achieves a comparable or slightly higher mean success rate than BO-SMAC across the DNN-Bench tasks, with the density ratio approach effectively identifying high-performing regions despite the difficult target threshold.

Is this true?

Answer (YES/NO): NO